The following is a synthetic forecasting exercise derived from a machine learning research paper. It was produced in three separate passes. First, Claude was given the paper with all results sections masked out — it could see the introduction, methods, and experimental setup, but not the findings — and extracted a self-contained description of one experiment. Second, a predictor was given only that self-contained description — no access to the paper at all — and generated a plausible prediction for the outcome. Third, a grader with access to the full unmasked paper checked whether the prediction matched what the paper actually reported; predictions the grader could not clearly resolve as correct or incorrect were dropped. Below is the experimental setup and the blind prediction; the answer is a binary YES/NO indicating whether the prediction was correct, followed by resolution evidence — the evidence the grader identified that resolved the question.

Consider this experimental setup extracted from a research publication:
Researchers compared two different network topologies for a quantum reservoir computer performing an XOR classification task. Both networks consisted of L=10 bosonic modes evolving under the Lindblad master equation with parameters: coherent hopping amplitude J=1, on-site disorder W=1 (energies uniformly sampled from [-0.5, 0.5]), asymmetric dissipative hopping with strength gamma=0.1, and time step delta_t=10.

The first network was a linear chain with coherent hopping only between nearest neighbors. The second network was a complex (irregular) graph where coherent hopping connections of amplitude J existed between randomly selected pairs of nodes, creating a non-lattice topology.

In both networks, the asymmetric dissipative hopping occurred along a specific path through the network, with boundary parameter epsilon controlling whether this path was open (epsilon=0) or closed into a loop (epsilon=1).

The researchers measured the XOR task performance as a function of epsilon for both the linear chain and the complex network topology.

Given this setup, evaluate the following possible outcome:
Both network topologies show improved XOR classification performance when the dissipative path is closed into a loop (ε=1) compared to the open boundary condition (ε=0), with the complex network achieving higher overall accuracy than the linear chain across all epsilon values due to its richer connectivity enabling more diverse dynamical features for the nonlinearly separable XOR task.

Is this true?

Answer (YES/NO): NO